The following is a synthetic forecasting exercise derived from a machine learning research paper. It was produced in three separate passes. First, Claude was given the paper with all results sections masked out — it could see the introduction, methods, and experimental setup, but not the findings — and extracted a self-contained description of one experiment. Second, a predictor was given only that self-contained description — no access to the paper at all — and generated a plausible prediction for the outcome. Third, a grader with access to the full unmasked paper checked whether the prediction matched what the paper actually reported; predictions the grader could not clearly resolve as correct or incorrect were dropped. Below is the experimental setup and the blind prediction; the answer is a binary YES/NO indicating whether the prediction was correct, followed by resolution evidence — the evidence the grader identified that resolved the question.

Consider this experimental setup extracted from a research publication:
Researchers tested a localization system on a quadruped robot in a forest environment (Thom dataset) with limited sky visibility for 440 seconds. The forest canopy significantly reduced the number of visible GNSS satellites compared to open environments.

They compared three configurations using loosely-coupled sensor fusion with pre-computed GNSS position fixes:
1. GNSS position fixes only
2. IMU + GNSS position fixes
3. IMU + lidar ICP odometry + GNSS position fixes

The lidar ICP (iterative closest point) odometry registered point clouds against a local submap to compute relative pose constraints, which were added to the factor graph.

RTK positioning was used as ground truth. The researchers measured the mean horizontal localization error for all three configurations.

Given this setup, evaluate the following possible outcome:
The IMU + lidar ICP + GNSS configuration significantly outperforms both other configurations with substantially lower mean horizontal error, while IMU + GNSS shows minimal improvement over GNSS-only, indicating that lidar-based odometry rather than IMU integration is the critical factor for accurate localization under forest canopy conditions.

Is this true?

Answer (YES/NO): YES